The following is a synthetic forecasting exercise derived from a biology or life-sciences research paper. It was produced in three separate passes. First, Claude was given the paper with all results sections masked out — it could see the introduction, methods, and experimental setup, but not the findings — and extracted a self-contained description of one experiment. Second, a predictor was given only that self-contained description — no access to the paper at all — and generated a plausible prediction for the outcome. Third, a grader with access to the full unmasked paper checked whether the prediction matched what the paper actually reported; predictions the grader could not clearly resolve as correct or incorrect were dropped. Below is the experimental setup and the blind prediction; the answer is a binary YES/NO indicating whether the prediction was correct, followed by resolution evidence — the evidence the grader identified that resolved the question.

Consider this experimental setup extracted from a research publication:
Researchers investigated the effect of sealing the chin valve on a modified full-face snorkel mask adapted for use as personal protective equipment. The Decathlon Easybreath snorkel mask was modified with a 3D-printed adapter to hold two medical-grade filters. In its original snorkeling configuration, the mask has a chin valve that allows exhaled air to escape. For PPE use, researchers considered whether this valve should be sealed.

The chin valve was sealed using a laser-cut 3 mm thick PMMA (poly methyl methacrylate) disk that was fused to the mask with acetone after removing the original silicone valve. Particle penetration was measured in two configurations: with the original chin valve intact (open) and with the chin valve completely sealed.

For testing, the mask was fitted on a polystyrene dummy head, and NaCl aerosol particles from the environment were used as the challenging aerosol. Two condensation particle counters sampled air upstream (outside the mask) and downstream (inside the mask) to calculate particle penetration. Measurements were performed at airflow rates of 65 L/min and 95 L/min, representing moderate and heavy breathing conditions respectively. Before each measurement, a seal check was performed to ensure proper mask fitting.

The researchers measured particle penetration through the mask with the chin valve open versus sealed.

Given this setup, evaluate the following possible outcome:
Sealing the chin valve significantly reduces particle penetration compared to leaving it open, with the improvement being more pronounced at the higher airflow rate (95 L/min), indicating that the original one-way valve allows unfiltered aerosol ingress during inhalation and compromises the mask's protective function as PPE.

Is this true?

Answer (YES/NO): NO